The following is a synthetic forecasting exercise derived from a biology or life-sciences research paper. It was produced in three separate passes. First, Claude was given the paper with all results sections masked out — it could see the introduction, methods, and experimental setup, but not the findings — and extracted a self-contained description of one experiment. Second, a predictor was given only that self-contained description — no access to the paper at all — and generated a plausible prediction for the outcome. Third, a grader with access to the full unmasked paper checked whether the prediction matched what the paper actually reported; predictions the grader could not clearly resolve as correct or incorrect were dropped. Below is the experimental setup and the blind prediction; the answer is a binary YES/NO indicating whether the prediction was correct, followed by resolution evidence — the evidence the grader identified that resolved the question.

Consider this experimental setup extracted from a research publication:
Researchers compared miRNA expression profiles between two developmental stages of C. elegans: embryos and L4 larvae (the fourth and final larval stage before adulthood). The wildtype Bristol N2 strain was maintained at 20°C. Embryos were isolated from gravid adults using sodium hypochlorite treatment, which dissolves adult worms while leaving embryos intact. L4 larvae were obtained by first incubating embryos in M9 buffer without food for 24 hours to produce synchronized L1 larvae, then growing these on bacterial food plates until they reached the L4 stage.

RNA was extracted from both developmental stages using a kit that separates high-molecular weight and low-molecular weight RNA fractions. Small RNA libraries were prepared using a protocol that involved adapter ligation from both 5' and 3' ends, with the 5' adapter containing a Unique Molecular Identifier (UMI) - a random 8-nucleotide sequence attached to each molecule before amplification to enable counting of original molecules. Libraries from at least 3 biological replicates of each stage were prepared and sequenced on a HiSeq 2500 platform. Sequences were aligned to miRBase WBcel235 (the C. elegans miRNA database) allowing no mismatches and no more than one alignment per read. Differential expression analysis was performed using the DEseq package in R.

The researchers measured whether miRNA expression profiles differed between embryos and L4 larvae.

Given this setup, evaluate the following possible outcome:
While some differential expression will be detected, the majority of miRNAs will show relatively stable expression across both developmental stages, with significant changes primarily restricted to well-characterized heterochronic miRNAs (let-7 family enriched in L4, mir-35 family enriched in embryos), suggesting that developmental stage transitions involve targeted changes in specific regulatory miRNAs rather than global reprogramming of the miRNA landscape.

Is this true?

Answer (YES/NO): NO